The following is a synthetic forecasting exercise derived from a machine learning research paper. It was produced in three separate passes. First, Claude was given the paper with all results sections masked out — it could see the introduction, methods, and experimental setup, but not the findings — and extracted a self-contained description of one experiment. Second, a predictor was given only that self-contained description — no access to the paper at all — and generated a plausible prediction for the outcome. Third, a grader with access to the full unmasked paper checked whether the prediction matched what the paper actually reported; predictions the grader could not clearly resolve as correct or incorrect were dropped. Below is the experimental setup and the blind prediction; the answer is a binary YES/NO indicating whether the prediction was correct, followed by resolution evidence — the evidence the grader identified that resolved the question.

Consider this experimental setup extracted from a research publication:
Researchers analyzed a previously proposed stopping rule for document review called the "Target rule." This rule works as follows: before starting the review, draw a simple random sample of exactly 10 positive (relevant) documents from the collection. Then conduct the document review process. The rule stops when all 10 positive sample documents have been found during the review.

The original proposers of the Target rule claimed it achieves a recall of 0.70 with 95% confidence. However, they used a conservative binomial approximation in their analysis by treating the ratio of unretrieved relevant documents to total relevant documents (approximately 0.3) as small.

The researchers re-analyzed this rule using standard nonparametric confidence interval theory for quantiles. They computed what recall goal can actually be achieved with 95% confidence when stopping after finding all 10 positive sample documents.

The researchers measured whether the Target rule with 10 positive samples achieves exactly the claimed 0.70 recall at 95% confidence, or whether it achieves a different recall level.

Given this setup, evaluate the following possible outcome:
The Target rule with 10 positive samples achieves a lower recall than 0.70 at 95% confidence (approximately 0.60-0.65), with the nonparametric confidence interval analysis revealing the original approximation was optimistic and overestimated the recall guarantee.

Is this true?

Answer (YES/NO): NO